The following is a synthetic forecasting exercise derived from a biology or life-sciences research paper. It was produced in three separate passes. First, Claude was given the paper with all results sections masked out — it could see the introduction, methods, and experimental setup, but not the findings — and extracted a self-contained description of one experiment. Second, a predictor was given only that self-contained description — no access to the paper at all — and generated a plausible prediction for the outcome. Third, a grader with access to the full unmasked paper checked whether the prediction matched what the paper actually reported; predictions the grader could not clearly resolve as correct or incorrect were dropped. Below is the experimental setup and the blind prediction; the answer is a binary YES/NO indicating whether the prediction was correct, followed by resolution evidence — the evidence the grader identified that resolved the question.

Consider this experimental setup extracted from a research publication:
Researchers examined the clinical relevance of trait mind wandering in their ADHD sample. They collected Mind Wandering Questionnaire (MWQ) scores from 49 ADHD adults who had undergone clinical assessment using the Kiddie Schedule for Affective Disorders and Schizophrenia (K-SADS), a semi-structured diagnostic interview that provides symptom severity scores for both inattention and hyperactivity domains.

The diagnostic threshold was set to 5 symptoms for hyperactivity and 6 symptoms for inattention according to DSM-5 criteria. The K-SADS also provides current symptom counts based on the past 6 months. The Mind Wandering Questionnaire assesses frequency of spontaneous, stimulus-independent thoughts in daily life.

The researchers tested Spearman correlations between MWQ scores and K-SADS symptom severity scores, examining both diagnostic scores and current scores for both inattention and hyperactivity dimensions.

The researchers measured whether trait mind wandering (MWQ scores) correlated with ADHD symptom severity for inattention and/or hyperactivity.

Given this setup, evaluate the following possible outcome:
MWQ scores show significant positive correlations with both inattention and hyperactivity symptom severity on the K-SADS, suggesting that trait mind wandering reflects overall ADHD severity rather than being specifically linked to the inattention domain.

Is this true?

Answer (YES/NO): YES